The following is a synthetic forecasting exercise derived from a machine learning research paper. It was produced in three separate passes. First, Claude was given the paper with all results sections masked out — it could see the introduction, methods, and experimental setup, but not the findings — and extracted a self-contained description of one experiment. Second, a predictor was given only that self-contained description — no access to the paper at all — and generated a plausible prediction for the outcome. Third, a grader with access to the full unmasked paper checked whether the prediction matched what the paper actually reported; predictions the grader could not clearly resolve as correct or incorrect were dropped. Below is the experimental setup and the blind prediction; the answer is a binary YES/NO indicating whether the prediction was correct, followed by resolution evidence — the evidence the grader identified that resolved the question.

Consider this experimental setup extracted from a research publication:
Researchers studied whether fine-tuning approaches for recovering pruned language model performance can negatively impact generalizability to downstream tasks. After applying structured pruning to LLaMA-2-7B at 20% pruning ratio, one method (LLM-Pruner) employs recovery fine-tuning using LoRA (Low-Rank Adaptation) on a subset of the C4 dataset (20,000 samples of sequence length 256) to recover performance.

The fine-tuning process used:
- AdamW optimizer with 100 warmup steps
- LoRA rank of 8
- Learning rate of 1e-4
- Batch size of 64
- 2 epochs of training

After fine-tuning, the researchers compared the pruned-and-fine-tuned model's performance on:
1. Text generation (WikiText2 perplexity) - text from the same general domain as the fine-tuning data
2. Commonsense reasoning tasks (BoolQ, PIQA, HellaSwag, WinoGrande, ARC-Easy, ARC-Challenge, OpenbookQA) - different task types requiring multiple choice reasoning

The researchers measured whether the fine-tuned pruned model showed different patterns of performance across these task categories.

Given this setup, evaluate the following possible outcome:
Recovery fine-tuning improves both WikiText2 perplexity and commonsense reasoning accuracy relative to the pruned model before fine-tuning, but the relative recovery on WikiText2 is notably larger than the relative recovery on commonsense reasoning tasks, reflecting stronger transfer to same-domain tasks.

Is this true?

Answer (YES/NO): YES